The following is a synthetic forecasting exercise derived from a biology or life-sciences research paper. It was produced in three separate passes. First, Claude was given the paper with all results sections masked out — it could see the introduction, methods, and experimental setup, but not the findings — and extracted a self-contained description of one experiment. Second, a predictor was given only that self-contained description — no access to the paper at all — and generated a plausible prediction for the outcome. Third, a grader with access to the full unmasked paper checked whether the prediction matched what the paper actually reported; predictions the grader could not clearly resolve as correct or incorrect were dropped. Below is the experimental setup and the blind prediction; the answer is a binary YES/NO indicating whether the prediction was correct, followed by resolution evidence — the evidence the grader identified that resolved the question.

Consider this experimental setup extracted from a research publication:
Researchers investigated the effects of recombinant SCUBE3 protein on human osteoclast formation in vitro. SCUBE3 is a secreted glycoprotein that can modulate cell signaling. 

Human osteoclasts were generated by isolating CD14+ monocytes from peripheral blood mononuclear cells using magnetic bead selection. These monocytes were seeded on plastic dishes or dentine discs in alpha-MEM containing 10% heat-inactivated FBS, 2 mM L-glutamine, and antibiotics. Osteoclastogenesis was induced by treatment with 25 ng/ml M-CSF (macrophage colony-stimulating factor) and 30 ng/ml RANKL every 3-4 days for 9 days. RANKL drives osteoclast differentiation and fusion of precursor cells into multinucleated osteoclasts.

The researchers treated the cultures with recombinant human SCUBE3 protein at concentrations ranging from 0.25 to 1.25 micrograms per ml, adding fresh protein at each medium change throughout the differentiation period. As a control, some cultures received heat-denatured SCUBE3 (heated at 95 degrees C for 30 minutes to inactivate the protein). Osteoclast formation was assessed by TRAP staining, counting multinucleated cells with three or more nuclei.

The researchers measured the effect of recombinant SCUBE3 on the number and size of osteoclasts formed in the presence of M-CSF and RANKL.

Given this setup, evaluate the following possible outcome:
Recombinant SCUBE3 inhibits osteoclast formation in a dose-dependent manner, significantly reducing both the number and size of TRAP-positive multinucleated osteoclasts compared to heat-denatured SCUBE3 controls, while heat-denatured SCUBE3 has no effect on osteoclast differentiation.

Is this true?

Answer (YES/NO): YES